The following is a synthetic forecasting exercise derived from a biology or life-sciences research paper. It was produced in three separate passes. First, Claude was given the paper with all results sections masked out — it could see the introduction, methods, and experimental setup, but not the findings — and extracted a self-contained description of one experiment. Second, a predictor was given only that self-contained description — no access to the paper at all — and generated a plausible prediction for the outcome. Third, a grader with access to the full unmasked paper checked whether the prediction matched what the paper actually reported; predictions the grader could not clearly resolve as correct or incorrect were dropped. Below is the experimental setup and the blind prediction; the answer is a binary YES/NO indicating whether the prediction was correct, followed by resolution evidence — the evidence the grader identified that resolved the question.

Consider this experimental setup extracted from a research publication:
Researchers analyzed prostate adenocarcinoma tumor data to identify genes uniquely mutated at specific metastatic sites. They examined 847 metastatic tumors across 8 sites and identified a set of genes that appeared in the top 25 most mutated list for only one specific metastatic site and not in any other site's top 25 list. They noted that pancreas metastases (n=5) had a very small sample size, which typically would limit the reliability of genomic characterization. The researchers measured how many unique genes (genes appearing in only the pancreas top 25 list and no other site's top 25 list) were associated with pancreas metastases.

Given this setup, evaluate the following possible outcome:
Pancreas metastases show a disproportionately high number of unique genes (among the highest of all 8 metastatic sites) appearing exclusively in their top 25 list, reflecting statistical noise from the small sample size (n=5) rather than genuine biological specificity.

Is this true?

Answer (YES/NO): YES